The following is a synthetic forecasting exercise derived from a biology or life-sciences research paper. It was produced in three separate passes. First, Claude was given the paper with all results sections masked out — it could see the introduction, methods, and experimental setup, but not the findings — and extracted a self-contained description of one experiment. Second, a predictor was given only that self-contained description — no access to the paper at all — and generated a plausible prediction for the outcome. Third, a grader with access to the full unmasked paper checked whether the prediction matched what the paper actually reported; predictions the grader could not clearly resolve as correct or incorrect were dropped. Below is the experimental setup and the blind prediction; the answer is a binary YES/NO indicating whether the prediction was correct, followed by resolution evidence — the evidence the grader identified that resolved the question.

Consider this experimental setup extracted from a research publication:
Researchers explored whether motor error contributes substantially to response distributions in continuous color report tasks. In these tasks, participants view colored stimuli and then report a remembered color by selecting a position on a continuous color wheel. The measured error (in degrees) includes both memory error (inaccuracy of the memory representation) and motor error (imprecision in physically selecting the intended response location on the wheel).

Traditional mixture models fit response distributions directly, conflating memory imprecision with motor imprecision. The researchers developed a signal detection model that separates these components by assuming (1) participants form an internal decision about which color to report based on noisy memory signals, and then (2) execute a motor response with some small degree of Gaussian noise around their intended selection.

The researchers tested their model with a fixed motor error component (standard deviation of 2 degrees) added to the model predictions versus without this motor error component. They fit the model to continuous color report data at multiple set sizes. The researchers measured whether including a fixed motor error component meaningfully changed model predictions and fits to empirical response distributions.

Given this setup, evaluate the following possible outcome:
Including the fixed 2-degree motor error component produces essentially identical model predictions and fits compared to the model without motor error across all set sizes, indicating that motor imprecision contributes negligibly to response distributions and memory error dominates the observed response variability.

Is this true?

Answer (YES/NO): YES